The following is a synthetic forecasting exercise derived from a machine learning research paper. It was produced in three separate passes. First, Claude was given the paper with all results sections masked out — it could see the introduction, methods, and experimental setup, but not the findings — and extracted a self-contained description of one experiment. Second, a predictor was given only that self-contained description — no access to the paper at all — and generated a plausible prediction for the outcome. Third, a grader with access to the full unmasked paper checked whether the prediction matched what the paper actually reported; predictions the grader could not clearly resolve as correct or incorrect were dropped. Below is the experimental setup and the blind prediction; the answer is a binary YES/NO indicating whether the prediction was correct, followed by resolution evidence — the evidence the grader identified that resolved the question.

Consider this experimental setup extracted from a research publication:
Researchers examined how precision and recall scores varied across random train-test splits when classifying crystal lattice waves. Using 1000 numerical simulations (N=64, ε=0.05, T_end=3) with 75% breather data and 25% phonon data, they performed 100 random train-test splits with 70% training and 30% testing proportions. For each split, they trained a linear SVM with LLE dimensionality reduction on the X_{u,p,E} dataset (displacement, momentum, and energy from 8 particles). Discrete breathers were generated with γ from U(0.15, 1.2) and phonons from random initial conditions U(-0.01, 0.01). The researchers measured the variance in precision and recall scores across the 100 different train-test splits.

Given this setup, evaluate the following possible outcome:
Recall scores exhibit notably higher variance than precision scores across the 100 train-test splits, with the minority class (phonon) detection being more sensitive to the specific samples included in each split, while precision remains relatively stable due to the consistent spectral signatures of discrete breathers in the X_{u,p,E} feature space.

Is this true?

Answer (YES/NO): NO